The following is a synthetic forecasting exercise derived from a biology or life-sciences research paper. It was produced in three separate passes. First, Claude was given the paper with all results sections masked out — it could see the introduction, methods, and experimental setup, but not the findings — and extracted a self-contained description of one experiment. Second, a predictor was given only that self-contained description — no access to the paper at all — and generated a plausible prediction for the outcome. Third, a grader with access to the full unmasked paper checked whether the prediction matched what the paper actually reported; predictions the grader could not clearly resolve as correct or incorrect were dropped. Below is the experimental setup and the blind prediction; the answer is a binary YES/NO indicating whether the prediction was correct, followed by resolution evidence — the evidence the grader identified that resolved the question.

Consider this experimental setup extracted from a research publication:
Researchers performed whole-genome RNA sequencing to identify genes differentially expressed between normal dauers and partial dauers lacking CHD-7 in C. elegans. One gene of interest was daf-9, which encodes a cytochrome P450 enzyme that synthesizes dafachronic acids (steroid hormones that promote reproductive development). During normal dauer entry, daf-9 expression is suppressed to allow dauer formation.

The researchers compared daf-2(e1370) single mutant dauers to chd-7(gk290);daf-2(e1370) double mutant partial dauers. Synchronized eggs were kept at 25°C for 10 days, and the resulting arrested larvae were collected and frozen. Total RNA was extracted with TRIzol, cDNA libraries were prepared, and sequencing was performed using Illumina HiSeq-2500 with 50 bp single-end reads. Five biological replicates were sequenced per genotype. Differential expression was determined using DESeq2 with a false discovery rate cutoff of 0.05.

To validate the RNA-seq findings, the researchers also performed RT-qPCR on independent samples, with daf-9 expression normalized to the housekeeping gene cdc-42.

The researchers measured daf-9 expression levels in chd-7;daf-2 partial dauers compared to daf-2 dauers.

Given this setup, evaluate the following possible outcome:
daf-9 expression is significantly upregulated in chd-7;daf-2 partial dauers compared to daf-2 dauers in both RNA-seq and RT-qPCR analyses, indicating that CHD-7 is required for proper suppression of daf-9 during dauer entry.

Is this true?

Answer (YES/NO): YES